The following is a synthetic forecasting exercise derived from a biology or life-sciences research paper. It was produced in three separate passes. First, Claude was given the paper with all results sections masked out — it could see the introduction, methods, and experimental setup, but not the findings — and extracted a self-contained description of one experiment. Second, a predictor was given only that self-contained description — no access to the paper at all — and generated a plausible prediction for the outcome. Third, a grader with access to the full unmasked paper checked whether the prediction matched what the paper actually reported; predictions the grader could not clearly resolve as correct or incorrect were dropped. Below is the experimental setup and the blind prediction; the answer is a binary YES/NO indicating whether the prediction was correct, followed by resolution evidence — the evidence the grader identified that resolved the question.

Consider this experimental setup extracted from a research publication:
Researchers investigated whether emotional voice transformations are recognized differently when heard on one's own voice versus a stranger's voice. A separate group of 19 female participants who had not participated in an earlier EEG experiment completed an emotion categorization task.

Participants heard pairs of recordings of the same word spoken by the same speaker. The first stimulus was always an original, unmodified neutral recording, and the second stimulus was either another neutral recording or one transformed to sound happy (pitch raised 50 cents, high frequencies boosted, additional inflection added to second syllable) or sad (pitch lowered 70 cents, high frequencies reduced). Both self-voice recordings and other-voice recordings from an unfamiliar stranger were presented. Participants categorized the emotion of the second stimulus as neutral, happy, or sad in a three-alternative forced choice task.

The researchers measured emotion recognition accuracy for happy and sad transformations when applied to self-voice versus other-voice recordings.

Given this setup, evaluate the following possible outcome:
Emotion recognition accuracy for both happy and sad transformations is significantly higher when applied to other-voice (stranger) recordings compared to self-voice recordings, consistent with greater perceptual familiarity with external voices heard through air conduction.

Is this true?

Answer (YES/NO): NO